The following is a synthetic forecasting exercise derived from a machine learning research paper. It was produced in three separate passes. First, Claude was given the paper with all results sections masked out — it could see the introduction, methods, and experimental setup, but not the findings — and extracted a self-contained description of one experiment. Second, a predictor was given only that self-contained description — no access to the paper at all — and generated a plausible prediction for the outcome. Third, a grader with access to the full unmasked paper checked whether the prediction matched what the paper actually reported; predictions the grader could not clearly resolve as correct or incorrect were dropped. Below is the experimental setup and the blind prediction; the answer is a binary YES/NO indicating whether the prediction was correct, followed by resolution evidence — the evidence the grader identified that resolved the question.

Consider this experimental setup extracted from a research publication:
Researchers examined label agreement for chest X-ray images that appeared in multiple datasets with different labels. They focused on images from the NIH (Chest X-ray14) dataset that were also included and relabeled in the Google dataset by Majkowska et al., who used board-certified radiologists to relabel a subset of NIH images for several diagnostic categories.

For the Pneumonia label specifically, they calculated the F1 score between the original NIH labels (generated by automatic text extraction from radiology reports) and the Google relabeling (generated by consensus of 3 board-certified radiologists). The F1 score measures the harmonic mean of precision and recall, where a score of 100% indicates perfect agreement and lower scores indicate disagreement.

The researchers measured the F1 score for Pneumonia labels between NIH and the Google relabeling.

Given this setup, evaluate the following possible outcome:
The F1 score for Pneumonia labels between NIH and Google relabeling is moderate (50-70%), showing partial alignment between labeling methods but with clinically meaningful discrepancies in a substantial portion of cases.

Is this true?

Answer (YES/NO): NO